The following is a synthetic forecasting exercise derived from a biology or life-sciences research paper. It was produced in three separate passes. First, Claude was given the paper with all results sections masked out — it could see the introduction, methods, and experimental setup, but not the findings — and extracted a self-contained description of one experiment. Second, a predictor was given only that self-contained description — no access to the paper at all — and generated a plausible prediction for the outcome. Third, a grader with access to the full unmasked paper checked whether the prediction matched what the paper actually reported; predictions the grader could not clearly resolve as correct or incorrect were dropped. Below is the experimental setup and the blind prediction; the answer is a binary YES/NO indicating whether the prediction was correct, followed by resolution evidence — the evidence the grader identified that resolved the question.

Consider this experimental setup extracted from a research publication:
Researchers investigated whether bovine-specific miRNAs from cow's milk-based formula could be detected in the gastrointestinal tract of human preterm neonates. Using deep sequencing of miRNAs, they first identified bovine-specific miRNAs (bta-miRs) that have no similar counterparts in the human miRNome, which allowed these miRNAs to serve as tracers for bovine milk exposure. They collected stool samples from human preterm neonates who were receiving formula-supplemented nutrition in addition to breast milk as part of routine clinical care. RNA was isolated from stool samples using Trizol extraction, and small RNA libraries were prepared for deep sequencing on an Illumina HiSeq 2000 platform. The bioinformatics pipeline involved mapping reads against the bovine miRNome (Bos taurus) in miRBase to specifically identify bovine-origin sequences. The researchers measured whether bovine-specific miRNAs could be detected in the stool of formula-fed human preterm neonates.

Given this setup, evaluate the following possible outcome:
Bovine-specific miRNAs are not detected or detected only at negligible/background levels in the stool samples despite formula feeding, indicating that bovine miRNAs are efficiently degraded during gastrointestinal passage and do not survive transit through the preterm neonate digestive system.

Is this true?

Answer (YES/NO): NO